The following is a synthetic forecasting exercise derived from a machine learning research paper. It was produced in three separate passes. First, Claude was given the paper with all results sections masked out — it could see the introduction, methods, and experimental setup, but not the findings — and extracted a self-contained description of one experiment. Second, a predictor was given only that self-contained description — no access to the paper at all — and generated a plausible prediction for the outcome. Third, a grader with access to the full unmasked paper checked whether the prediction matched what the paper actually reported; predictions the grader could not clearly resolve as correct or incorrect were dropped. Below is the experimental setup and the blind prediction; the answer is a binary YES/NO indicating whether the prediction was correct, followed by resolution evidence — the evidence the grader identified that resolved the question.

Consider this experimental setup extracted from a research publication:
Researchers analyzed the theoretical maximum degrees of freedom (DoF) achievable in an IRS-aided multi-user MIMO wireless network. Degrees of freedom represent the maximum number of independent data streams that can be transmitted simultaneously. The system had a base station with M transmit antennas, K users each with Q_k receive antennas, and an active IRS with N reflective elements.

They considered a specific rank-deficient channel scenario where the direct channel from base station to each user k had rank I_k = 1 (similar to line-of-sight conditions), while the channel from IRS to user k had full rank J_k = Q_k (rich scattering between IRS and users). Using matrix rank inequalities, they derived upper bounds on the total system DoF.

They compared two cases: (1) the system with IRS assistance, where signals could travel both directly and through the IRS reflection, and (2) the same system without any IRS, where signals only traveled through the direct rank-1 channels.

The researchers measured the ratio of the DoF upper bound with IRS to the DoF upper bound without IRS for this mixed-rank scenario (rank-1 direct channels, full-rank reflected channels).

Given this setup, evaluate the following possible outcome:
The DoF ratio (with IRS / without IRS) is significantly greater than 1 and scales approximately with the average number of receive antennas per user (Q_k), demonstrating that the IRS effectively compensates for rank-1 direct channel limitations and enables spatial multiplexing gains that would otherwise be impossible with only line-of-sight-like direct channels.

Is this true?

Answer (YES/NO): YES